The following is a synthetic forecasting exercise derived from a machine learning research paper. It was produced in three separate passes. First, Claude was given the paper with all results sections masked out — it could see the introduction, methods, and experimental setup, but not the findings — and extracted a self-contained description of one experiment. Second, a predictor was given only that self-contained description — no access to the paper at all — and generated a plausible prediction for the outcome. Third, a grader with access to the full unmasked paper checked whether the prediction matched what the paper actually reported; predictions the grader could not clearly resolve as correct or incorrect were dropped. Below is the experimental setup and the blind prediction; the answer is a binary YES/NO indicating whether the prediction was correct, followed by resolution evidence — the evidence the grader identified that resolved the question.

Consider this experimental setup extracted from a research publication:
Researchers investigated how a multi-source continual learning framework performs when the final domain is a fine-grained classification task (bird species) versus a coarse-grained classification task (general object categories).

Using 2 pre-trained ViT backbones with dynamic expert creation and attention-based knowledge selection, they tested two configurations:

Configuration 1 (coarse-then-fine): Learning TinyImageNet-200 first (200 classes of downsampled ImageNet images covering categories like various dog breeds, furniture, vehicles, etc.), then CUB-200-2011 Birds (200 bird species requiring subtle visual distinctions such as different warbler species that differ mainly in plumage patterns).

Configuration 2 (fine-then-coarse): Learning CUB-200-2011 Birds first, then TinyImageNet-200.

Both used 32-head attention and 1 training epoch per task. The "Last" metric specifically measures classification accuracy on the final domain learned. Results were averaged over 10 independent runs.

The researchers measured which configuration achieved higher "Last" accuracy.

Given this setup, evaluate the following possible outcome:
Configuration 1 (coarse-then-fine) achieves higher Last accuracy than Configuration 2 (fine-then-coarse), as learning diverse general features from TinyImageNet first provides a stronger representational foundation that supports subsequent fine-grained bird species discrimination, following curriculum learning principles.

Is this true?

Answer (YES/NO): YES